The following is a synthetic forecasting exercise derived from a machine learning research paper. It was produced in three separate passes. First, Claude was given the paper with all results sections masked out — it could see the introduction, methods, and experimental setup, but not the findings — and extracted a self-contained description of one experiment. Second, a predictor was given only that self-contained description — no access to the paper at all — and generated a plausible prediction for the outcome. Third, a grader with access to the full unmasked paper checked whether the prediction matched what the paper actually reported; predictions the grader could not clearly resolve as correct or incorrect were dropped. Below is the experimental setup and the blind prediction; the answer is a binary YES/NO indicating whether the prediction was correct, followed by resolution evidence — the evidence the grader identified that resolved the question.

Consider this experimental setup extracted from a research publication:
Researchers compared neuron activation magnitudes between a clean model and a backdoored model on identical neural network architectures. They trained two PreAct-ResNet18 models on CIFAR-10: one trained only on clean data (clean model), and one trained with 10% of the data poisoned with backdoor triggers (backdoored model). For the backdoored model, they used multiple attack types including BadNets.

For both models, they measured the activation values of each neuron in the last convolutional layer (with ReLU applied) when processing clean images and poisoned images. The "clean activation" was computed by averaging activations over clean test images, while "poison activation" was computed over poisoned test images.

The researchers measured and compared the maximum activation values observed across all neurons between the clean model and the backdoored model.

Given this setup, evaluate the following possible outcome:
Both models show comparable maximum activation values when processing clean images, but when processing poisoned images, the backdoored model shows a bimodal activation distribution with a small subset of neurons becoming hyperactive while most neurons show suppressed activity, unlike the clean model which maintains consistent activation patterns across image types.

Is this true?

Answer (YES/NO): NO